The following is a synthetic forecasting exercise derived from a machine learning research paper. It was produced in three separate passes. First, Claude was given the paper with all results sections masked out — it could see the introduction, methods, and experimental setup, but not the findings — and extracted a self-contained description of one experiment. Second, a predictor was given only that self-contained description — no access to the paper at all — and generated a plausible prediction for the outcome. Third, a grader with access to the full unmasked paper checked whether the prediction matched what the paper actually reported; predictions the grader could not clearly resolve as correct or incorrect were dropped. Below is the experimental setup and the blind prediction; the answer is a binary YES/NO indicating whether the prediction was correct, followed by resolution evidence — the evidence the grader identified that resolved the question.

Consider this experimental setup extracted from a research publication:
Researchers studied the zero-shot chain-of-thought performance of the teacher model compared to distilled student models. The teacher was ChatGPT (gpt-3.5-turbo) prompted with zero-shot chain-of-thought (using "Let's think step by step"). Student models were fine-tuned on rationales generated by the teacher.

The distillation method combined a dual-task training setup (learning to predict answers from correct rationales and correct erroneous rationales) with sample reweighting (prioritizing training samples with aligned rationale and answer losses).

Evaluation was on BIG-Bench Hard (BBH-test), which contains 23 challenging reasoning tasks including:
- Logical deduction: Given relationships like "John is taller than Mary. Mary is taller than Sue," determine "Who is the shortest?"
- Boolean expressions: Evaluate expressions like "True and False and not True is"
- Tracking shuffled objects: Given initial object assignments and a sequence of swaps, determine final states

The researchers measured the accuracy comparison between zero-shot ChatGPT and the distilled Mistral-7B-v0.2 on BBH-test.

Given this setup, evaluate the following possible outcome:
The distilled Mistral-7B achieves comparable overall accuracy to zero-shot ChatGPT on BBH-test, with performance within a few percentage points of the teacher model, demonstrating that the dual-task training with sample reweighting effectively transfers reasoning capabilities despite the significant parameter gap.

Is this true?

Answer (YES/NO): NO